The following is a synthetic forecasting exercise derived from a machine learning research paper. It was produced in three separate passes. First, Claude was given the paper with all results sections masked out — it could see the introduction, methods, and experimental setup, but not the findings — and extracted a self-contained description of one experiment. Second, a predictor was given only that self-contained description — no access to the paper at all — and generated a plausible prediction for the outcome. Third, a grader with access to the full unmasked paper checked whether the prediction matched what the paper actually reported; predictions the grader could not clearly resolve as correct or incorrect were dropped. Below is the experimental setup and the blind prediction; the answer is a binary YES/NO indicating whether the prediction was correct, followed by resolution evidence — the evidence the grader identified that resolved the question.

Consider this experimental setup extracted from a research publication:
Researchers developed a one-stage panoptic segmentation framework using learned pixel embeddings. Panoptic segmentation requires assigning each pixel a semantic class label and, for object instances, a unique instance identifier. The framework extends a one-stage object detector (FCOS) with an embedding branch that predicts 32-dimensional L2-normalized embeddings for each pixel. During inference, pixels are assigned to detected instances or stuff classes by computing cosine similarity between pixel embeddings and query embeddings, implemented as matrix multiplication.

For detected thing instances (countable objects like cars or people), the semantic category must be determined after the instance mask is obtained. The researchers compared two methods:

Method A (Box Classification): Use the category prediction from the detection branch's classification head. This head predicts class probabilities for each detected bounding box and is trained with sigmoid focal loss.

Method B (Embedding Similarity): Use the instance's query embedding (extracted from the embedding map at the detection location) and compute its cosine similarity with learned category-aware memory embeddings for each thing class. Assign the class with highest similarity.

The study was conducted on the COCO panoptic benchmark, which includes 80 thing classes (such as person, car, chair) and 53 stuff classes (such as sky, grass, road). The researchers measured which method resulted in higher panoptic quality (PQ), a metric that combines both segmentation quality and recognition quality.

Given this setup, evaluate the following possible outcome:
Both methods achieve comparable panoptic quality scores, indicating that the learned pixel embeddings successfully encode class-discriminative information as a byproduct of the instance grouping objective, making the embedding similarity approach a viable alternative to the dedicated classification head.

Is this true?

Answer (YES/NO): NO